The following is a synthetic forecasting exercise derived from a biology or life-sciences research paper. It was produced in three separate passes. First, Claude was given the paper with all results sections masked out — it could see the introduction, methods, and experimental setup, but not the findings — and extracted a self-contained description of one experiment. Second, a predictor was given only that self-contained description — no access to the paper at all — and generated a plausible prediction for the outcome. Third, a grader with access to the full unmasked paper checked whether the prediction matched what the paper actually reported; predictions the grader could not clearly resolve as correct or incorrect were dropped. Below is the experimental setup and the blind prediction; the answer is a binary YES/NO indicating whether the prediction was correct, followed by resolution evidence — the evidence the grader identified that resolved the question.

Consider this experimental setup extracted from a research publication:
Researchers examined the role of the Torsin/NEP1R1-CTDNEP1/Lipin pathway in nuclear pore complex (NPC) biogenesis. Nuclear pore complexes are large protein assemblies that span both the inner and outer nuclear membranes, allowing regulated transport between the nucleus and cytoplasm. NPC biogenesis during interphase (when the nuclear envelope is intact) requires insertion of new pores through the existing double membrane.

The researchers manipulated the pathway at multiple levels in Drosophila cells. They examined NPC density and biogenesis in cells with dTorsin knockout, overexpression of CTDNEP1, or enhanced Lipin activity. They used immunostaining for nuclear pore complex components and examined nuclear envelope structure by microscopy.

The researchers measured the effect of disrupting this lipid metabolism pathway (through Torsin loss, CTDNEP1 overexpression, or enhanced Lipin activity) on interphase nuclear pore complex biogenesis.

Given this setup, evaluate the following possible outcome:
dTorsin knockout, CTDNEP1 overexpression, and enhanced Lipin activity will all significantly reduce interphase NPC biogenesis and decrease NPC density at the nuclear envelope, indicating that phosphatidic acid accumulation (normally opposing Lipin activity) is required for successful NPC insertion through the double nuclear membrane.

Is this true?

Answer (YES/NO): NO